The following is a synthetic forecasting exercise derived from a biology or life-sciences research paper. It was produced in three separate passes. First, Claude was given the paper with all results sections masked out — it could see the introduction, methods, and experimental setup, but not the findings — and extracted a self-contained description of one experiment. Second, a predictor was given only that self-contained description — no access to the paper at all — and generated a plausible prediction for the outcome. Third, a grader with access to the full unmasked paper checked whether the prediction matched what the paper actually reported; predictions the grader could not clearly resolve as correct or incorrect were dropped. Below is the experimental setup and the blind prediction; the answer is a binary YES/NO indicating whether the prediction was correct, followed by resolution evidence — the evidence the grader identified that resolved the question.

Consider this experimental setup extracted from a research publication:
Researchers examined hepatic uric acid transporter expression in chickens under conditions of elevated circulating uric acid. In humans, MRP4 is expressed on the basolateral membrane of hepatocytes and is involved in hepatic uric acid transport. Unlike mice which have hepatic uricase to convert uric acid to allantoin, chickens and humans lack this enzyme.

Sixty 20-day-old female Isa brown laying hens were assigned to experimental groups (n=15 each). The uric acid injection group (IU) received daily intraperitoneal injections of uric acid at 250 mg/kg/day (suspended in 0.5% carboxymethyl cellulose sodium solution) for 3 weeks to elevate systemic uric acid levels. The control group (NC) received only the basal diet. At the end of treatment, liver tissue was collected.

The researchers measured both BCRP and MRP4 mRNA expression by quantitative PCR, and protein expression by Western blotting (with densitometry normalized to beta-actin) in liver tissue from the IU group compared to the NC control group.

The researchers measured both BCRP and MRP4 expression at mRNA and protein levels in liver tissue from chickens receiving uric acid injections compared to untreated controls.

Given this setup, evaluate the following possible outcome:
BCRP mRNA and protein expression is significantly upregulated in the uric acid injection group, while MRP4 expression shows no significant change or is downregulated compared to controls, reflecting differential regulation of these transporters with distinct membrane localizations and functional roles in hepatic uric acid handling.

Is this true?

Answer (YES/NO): NO